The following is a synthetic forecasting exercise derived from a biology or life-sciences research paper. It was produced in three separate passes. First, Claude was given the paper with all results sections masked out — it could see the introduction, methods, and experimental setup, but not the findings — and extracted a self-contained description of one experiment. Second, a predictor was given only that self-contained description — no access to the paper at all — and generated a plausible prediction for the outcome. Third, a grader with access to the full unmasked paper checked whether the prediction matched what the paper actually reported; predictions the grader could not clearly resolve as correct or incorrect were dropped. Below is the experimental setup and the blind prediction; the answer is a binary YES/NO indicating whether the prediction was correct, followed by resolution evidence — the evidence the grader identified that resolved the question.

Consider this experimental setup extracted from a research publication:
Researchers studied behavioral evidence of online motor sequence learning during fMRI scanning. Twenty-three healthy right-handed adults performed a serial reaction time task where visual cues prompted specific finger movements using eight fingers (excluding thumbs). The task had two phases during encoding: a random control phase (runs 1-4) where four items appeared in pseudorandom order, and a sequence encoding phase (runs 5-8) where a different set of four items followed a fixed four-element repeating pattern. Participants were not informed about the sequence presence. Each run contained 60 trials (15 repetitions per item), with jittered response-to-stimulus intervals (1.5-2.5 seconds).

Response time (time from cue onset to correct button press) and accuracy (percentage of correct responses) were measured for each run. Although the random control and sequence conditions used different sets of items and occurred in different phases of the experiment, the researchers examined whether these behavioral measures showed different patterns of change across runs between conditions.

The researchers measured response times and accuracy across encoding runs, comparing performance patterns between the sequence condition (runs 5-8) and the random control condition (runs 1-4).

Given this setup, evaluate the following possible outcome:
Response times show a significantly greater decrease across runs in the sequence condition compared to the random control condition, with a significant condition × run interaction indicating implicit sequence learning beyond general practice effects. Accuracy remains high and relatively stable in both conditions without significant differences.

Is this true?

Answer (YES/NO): NO